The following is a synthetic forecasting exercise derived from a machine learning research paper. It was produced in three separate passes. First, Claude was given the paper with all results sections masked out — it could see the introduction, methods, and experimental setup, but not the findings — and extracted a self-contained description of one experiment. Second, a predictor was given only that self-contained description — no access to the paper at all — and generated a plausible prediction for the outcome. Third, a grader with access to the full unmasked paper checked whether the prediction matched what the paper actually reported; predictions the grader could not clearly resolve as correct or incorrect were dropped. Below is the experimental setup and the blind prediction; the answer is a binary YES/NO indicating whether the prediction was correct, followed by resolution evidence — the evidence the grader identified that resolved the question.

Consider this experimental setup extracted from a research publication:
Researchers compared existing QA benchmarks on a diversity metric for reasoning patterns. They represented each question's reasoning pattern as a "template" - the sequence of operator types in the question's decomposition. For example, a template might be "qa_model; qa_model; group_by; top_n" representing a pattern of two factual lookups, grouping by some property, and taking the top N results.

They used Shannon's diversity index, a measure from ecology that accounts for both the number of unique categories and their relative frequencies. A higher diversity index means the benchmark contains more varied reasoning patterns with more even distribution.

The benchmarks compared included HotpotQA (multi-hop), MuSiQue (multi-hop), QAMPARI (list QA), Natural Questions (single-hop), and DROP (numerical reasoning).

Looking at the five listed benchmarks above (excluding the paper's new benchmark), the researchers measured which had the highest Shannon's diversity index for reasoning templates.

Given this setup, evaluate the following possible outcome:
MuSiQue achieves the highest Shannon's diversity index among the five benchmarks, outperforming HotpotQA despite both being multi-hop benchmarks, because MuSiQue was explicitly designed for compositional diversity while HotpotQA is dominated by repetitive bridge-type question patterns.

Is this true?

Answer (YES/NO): NO